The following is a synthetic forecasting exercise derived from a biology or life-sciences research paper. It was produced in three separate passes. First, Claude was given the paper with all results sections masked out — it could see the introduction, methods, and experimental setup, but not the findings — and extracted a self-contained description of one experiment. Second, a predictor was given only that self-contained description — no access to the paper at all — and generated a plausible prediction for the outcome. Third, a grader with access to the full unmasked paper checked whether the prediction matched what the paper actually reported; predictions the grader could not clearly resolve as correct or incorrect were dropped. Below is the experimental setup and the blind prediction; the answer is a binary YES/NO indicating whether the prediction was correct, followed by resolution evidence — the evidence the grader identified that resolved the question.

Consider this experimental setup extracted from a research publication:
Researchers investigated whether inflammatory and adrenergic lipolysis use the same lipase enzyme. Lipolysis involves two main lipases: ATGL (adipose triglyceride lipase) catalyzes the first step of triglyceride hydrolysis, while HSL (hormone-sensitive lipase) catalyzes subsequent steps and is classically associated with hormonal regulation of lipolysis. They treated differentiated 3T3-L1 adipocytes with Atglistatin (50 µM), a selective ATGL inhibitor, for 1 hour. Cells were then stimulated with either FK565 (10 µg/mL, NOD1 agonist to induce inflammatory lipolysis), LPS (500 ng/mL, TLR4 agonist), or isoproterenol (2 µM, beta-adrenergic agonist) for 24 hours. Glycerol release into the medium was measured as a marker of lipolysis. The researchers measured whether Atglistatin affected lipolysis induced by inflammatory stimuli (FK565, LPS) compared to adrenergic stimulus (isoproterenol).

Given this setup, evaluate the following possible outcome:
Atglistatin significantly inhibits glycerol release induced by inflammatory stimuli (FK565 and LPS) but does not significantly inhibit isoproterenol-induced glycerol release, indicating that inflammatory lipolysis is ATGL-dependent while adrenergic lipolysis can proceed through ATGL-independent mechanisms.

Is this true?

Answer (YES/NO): NO